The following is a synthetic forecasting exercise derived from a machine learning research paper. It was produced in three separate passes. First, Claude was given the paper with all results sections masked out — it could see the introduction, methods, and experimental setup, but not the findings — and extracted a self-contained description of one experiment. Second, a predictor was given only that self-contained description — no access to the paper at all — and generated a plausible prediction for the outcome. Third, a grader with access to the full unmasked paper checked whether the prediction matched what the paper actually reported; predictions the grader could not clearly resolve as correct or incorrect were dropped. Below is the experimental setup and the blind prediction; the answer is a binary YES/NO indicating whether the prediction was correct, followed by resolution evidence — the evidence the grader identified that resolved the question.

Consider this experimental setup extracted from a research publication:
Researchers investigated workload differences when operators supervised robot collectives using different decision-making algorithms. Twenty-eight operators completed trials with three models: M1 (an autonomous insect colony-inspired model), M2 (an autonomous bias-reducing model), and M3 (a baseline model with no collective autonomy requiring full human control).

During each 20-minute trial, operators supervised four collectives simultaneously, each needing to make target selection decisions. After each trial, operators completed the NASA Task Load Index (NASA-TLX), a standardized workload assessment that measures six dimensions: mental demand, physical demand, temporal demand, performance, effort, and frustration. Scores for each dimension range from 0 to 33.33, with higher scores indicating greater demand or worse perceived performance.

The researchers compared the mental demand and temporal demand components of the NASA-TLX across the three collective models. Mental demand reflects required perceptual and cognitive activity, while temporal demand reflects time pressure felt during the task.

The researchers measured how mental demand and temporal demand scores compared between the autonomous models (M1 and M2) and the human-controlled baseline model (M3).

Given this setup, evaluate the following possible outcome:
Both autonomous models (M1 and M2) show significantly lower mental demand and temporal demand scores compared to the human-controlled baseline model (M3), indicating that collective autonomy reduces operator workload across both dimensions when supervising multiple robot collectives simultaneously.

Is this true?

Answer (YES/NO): NO